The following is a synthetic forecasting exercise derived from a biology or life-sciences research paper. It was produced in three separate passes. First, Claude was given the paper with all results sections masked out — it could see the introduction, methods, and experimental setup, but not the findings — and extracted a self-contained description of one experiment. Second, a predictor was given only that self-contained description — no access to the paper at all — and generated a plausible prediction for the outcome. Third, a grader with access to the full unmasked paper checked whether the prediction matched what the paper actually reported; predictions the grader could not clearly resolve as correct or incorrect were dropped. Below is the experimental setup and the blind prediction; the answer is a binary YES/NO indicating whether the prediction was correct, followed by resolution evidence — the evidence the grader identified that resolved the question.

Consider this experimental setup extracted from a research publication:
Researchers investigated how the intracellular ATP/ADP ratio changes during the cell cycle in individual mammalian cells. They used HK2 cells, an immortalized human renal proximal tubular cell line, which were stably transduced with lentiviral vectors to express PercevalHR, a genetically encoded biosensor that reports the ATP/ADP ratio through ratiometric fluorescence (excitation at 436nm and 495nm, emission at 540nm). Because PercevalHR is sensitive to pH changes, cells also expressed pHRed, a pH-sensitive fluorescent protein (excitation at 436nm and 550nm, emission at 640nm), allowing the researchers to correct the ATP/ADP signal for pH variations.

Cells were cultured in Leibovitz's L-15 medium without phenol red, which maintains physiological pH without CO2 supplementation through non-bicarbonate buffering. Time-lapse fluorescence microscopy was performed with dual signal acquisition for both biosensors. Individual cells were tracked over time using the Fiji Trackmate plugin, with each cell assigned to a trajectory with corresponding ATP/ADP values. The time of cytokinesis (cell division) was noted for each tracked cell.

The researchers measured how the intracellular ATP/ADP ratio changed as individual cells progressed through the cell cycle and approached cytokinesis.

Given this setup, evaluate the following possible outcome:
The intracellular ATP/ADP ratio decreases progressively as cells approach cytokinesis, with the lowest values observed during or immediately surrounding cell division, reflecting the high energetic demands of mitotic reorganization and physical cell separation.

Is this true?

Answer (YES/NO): NO